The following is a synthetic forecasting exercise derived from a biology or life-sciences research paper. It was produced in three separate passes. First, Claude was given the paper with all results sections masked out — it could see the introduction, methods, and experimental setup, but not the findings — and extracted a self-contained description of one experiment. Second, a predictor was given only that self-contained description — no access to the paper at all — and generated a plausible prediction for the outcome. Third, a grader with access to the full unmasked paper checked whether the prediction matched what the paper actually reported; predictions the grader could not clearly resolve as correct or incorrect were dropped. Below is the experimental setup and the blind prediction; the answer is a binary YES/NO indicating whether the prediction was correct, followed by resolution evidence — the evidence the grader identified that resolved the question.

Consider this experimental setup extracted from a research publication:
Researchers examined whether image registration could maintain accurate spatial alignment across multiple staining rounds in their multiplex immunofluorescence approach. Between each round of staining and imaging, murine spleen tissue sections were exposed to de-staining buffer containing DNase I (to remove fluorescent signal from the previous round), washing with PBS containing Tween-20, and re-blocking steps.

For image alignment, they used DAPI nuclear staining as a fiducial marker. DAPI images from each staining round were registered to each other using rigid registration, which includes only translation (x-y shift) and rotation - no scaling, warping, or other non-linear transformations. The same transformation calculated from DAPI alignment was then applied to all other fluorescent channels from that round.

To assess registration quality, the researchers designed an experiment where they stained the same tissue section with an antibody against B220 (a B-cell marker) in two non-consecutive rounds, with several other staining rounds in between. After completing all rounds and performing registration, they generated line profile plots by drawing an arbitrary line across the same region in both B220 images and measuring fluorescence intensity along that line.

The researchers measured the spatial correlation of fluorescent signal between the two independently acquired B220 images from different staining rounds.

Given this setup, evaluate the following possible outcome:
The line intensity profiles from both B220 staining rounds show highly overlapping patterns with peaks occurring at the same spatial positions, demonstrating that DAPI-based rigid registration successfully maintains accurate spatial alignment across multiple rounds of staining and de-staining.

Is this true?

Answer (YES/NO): YES